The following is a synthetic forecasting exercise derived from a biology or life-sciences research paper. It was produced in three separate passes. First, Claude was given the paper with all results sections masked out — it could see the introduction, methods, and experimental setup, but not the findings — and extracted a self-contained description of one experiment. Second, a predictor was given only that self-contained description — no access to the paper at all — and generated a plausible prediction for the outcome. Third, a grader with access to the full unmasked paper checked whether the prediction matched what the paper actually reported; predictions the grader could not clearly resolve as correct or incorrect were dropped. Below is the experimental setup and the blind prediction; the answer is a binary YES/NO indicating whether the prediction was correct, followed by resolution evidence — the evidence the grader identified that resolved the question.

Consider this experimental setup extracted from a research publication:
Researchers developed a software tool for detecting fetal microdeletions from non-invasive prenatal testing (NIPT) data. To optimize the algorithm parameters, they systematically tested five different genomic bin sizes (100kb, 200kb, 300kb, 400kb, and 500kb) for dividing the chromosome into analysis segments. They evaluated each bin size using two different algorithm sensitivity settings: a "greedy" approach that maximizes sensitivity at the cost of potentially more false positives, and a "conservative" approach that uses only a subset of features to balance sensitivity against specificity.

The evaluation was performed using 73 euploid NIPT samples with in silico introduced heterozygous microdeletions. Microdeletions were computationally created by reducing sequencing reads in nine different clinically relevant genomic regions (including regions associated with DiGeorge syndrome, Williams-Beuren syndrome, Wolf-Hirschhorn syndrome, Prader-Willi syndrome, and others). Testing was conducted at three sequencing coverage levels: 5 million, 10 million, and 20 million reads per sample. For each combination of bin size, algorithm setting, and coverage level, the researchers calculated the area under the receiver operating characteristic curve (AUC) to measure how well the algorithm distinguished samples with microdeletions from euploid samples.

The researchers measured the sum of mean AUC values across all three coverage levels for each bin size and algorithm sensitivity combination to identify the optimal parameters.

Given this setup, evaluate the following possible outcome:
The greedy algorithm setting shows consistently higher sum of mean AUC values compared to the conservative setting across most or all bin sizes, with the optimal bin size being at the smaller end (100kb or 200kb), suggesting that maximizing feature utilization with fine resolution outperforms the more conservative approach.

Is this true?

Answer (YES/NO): NO